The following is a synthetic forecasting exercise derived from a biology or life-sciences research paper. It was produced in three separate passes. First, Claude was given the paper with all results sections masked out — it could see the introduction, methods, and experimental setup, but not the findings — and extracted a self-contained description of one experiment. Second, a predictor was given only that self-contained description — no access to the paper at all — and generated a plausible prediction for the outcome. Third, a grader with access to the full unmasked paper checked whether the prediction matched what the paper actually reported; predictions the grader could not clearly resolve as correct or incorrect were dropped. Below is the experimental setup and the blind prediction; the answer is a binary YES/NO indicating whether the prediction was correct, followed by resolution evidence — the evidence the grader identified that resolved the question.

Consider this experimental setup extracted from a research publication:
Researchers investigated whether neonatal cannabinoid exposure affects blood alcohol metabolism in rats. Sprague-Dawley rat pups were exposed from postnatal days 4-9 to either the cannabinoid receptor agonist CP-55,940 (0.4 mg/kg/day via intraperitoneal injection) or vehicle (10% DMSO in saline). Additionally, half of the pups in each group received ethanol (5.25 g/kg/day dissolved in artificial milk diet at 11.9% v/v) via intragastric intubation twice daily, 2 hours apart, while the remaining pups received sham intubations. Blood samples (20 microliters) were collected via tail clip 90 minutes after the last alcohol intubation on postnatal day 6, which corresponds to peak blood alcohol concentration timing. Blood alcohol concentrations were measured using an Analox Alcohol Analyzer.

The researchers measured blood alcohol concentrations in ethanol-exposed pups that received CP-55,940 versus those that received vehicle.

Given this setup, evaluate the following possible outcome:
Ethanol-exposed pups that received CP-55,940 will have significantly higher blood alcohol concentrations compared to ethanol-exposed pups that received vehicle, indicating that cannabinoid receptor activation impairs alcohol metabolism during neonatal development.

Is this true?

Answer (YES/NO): YES